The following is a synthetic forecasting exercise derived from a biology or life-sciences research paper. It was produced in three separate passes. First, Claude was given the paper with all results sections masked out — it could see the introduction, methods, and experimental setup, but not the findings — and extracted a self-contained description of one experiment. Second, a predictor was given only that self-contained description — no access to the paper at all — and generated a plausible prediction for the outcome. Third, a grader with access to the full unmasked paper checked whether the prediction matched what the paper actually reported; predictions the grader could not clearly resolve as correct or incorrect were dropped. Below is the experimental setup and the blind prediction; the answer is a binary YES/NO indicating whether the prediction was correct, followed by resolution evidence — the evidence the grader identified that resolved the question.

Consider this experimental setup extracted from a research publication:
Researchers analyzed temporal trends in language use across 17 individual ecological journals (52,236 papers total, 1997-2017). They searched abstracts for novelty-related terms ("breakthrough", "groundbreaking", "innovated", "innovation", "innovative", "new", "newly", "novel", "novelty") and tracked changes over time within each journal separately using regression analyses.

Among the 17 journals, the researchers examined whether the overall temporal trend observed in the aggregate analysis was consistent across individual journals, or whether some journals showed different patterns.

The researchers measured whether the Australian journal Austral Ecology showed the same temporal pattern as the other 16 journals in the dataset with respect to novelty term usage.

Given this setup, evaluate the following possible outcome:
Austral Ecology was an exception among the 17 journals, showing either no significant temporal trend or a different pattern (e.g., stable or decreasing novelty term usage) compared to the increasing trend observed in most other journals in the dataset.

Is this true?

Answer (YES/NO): YES